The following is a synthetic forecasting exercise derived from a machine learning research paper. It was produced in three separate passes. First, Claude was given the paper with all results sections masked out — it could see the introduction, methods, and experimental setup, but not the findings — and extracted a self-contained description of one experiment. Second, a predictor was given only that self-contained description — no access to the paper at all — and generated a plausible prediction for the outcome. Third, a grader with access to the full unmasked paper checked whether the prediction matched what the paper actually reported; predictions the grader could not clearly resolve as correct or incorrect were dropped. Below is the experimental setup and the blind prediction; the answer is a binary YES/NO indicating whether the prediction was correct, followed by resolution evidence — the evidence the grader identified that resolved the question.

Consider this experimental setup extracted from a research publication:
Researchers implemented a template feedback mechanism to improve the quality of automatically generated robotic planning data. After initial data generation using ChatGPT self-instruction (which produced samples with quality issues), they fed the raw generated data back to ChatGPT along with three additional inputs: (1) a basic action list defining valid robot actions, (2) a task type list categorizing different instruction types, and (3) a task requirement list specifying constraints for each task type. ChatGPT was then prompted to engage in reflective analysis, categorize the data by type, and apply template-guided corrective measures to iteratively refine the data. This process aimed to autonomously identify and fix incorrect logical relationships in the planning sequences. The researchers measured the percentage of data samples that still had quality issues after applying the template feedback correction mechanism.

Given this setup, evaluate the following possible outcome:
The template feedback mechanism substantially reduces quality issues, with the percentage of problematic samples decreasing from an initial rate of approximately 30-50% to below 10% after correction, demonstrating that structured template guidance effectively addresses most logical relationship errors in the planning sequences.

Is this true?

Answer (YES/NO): NO